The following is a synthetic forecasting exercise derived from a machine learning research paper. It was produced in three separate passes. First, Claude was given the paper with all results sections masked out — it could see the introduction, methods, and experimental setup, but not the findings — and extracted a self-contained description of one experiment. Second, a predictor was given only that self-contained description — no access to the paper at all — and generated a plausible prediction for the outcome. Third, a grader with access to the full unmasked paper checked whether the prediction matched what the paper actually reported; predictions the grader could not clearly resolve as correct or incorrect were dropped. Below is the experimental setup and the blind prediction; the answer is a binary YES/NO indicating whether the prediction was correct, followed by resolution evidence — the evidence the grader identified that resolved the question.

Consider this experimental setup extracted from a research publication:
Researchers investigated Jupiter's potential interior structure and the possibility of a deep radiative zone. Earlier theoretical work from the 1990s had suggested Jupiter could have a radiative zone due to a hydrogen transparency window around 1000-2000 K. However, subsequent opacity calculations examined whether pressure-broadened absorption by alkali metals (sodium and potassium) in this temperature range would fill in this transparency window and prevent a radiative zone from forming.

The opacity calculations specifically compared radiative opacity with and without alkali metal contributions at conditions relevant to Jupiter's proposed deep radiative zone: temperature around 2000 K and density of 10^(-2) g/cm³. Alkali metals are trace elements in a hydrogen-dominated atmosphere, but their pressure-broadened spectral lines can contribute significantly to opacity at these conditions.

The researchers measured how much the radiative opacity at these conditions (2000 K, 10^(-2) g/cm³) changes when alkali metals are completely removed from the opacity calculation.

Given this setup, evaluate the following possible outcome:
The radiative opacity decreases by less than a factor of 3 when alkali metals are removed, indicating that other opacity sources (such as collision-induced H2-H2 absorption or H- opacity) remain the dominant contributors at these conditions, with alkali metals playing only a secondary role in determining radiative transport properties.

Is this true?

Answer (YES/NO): NO